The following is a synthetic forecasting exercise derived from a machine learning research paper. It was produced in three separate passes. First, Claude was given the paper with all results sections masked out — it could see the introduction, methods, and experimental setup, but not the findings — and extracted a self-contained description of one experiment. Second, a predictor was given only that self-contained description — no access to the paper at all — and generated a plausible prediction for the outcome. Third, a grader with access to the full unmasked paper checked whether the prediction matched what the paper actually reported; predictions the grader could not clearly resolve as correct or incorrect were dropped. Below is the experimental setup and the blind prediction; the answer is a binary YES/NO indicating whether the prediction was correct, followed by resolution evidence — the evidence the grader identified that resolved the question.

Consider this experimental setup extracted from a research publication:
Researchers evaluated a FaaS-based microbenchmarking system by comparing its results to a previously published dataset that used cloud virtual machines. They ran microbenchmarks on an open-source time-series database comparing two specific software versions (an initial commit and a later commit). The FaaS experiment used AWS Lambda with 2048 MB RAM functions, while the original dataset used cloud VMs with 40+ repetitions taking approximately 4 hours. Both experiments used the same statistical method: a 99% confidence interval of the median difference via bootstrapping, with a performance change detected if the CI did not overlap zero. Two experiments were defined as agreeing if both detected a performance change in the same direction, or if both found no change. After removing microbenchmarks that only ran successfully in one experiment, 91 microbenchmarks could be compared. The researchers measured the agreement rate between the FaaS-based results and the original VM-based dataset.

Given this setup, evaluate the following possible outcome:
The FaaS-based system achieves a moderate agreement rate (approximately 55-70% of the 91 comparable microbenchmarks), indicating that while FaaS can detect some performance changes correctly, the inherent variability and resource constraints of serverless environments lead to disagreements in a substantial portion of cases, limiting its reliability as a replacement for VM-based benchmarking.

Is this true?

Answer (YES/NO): NO